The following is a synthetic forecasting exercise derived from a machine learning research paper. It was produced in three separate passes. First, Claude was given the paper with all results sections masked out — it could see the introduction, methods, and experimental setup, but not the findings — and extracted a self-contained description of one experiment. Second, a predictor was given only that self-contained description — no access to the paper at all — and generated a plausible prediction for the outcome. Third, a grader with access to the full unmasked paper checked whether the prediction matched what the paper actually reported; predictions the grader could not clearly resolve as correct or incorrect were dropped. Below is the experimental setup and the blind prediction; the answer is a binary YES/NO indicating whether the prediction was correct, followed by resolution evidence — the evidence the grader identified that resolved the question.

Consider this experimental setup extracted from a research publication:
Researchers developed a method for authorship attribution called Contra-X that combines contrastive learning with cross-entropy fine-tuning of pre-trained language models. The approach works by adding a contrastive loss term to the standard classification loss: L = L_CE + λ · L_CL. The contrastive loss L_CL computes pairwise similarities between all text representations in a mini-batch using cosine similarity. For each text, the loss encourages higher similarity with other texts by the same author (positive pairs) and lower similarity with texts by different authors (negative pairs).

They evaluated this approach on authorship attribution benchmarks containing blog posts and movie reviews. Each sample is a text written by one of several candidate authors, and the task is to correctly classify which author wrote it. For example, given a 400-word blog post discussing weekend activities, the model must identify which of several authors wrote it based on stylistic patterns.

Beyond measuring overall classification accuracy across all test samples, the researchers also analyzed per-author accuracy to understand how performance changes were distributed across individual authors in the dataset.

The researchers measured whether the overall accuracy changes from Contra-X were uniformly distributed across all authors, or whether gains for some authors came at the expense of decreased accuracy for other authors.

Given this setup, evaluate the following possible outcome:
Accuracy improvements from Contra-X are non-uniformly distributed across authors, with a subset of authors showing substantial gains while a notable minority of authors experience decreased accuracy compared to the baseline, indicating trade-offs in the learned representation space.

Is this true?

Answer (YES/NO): YES